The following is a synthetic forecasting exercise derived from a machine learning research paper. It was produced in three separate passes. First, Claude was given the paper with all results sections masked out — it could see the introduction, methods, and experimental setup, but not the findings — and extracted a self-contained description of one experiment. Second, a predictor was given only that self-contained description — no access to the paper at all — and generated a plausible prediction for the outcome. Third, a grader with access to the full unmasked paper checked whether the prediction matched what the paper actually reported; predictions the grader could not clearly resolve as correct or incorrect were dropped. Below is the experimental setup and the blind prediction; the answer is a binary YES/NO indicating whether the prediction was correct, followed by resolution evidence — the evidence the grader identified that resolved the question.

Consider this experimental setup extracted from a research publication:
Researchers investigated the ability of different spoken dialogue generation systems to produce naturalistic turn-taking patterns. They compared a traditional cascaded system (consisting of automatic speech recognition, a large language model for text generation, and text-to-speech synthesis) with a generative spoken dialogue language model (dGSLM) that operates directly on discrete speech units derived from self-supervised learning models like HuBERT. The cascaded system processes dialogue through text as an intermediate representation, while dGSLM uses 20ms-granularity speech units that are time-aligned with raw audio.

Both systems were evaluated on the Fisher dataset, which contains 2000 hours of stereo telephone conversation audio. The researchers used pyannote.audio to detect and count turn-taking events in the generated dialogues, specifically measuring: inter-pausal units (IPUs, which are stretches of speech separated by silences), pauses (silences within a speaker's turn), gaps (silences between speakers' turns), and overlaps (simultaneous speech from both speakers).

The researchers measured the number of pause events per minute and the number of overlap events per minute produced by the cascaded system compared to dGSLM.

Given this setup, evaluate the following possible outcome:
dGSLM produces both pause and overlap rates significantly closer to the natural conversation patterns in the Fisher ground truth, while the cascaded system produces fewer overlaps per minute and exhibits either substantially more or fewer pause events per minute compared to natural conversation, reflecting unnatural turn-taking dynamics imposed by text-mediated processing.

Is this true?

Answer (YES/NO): YES